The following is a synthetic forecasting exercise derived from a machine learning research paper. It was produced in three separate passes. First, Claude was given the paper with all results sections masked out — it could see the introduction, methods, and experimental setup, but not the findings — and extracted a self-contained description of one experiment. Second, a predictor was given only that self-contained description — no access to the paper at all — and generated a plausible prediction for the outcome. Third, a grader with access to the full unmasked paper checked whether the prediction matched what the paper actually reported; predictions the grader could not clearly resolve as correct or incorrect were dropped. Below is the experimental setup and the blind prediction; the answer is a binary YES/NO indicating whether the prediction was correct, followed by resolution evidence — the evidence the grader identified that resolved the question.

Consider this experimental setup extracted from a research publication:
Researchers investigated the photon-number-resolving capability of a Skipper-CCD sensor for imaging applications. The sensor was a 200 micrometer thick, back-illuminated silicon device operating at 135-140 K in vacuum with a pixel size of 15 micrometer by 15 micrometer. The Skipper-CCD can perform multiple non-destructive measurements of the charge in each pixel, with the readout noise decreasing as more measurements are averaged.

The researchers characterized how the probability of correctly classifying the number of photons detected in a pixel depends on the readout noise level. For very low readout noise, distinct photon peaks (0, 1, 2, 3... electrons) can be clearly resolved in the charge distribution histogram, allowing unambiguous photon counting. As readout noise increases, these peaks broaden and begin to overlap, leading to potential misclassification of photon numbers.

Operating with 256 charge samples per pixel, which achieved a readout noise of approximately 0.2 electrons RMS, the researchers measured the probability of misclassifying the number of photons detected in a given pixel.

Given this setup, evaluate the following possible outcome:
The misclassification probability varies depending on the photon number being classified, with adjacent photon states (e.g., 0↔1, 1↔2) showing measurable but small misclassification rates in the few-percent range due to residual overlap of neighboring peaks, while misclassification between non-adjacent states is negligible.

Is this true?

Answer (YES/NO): NO